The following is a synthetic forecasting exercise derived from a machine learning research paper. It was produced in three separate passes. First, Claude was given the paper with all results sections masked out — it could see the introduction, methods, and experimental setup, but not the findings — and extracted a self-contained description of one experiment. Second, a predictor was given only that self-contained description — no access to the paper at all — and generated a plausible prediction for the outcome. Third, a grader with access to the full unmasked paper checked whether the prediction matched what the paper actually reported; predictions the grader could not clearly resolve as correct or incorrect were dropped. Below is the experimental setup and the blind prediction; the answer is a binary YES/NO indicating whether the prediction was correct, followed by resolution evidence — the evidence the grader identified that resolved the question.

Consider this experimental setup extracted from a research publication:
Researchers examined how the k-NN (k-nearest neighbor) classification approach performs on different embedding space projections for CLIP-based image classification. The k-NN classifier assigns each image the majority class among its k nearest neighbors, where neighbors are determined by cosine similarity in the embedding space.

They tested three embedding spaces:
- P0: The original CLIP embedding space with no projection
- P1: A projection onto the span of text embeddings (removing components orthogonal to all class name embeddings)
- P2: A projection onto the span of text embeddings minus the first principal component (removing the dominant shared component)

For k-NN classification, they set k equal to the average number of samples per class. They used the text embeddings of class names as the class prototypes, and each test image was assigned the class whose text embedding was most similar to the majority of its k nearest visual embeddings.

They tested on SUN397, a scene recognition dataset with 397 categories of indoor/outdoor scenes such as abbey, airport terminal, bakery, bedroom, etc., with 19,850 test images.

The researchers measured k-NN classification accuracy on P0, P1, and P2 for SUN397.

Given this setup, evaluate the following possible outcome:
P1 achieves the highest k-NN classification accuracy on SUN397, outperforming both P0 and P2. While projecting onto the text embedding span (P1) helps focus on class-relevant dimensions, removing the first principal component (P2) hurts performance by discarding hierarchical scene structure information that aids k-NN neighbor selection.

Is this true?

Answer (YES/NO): NO